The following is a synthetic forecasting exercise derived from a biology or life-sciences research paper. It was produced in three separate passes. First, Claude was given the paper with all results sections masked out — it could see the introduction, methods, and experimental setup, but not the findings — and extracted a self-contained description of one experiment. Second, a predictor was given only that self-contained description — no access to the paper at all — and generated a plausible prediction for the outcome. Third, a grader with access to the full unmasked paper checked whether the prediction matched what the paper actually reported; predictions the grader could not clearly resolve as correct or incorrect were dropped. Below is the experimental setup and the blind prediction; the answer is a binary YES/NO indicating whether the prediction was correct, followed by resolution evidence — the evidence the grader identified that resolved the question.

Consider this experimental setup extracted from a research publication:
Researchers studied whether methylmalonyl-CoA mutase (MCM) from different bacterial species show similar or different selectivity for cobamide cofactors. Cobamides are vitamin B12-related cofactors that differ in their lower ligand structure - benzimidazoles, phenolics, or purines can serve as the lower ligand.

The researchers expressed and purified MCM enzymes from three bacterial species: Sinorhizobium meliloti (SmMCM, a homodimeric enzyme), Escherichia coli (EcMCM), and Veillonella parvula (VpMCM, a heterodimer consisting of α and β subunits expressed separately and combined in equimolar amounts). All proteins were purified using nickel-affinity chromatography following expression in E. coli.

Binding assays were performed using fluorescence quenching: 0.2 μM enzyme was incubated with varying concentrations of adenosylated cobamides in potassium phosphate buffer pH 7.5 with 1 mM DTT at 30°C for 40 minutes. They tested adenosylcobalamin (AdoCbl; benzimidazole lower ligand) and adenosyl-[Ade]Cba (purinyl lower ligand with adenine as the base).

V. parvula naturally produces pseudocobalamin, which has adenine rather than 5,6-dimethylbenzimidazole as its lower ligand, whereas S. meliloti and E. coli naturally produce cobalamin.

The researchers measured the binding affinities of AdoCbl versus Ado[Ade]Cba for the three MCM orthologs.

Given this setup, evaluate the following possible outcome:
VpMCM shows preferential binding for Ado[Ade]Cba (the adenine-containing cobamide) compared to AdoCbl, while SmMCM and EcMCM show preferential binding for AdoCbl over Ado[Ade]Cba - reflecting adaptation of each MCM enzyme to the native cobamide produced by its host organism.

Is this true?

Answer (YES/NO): NO